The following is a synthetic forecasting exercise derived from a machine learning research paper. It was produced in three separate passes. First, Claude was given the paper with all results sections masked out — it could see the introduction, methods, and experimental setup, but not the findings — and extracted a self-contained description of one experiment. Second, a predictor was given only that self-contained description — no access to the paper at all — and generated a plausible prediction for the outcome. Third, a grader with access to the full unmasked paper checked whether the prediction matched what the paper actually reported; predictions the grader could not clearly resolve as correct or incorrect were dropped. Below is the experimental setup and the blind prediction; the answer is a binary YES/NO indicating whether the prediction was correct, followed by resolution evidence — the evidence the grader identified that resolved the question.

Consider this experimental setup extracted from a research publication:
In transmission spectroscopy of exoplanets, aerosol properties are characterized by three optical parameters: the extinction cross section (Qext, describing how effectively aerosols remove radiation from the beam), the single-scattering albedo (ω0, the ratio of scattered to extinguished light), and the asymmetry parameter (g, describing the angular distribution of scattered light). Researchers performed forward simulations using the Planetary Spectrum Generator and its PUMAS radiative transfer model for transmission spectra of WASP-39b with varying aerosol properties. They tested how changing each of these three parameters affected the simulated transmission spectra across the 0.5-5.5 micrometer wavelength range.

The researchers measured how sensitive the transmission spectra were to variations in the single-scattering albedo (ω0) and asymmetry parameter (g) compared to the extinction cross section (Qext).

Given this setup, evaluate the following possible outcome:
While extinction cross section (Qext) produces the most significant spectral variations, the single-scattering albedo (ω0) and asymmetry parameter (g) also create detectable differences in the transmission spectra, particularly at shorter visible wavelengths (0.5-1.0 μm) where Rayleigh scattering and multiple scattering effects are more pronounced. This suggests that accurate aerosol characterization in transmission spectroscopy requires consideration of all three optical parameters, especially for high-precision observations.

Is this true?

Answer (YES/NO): NO